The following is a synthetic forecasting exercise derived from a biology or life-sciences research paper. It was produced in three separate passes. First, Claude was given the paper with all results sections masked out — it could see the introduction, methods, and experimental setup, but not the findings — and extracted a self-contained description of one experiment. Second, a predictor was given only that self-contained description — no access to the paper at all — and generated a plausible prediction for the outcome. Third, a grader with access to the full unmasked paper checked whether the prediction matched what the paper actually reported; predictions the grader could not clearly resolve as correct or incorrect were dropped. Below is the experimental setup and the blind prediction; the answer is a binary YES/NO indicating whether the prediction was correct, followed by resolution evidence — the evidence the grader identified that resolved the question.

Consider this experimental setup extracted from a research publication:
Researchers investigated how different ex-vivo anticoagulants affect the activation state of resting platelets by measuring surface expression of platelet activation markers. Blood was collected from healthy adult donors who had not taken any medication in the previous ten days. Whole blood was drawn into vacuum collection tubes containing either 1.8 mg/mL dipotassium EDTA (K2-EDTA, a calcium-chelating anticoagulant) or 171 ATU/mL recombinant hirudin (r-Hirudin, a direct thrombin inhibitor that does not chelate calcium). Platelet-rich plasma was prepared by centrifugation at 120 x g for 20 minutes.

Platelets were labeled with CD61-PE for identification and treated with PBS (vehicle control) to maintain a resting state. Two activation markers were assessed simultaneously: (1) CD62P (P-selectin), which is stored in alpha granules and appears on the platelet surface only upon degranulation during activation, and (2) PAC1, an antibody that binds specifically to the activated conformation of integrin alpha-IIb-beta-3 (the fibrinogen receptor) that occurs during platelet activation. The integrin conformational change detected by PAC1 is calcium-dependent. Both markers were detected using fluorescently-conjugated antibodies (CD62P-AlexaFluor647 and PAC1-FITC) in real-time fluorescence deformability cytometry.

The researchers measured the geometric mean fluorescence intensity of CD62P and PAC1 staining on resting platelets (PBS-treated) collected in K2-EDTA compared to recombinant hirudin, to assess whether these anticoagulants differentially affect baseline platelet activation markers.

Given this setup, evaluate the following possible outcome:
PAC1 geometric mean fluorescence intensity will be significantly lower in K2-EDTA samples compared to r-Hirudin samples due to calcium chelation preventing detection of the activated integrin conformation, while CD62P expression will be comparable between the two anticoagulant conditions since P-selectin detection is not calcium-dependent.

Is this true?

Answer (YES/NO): YES